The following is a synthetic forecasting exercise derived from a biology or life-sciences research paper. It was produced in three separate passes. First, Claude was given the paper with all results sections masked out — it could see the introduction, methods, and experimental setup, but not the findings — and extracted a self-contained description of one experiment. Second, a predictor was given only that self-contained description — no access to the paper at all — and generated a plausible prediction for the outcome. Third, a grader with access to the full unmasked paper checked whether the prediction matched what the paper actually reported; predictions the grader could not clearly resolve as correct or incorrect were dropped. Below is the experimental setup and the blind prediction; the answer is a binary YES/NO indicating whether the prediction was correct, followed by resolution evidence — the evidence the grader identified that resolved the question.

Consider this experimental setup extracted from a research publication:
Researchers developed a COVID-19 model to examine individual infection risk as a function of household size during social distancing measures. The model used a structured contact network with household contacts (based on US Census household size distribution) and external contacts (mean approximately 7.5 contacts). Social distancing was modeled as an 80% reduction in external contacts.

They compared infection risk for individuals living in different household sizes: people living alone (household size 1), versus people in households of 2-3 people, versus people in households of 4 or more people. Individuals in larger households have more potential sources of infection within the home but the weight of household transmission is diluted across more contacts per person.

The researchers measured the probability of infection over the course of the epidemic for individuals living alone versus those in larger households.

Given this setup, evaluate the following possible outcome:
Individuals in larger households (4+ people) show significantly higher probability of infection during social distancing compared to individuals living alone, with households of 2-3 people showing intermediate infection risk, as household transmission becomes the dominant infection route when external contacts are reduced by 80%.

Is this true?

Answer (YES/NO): YES